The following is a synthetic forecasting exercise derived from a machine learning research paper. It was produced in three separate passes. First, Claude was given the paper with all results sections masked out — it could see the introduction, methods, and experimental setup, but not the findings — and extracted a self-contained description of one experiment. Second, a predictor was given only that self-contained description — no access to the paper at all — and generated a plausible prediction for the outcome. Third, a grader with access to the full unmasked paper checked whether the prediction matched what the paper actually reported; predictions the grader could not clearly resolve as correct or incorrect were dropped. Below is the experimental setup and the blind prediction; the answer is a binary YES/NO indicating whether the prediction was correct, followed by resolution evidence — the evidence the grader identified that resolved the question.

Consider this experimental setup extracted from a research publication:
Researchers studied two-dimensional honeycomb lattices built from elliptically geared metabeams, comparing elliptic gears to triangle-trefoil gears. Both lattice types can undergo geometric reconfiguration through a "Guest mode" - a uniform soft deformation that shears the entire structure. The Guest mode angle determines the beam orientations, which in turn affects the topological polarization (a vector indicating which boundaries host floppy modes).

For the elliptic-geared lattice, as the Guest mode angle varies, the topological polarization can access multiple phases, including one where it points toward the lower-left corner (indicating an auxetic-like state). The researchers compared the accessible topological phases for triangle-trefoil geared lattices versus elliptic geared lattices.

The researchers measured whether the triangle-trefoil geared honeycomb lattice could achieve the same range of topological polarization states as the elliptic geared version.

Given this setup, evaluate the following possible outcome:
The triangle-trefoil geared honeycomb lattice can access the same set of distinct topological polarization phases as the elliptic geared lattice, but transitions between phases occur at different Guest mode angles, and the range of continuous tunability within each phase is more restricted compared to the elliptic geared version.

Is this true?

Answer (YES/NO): NO